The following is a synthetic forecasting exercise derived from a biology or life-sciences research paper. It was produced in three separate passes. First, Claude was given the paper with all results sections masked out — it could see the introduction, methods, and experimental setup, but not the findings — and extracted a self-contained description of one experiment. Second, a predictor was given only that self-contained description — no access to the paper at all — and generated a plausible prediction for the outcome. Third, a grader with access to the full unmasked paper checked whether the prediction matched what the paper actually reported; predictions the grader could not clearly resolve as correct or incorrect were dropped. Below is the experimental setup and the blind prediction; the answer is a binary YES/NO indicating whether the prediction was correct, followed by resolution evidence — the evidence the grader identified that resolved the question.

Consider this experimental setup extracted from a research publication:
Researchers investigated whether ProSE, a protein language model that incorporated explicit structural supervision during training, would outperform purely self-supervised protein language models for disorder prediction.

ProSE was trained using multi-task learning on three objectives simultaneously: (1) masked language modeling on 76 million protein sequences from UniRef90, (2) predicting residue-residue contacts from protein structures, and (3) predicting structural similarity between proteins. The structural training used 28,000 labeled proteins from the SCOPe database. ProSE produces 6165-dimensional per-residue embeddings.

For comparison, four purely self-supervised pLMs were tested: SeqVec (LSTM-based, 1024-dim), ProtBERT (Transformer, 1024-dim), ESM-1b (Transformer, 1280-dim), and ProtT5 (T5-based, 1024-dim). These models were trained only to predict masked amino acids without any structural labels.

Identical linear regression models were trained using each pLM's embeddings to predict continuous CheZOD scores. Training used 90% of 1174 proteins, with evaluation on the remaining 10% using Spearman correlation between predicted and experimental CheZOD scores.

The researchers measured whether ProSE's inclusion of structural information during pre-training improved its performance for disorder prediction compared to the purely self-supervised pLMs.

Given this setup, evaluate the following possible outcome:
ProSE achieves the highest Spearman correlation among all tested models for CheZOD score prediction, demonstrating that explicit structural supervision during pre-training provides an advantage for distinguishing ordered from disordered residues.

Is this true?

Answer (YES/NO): NO